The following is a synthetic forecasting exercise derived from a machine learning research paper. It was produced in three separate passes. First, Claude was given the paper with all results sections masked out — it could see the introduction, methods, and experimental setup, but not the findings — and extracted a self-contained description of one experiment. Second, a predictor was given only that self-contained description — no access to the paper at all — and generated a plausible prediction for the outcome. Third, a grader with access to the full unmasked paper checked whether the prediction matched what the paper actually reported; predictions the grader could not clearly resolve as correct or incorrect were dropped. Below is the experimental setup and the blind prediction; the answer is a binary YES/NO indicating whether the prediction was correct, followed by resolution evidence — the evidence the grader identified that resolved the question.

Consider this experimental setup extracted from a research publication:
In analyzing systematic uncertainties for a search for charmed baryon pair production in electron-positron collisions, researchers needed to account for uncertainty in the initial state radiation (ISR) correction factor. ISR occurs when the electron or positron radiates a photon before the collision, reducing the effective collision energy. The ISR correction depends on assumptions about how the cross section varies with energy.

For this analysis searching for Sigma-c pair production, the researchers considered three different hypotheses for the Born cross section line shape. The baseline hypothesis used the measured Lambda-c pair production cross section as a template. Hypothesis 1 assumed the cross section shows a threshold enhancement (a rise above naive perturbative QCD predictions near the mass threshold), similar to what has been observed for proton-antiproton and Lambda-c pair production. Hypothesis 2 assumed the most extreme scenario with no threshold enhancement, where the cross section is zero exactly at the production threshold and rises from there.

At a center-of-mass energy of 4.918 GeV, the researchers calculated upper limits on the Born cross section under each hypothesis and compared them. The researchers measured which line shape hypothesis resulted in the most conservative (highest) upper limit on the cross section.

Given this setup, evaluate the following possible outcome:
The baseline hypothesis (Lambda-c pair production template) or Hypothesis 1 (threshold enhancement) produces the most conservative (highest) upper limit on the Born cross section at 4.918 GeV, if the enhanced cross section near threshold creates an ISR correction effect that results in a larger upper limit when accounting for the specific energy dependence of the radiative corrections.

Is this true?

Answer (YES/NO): NO